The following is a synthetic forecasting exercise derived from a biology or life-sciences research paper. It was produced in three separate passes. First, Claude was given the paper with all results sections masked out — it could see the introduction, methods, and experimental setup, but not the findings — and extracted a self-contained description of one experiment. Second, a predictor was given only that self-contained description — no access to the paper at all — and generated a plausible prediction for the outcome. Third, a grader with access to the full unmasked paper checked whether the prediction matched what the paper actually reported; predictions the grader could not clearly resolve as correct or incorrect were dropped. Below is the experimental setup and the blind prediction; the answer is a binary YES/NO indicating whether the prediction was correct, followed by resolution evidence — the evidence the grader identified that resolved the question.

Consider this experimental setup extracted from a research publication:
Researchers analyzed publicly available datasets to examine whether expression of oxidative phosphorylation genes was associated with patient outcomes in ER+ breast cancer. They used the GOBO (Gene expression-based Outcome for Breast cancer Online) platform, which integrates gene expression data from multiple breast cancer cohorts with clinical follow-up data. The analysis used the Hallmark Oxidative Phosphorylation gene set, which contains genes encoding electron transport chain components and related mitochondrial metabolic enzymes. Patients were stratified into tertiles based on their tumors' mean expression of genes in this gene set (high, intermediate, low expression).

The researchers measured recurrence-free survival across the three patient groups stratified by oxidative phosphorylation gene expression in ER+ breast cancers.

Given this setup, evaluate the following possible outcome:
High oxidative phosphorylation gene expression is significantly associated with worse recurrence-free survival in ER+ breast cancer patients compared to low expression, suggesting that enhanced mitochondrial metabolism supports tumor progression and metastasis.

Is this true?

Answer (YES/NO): YES